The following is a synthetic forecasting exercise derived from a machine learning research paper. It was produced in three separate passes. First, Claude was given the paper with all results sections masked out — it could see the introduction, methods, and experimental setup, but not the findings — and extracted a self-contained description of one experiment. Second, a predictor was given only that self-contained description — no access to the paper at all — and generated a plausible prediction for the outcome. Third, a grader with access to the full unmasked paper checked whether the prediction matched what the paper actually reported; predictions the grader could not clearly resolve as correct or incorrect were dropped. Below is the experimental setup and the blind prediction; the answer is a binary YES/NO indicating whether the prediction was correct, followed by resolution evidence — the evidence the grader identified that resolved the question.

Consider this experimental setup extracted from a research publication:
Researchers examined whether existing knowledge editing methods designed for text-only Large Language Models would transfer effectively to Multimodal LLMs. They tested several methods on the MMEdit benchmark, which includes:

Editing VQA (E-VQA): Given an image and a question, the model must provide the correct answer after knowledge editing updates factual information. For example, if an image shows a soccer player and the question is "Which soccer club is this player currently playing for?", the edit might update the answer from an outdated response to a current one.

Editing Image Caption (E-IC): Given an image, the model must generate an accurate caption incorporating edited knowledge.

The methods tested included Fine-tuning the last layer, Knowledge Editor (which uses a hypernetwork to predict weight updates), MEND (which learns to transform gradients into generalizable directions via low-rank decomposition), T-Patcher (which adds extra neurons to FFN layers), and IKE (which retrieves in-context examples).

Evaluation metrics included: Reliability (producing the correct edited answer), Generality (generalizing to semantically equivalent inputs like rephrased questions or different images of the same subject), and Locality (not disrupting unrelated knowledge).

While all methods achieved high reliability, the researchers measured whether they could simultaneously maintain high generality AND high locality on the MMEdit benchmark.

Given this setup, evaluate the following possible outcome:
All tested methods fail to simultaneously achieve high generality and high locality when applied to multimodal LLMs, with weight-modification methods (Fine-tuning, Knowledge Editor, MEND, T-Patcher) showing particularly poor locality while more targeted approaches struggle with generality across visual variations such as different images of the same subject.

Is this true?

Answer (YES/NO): NO